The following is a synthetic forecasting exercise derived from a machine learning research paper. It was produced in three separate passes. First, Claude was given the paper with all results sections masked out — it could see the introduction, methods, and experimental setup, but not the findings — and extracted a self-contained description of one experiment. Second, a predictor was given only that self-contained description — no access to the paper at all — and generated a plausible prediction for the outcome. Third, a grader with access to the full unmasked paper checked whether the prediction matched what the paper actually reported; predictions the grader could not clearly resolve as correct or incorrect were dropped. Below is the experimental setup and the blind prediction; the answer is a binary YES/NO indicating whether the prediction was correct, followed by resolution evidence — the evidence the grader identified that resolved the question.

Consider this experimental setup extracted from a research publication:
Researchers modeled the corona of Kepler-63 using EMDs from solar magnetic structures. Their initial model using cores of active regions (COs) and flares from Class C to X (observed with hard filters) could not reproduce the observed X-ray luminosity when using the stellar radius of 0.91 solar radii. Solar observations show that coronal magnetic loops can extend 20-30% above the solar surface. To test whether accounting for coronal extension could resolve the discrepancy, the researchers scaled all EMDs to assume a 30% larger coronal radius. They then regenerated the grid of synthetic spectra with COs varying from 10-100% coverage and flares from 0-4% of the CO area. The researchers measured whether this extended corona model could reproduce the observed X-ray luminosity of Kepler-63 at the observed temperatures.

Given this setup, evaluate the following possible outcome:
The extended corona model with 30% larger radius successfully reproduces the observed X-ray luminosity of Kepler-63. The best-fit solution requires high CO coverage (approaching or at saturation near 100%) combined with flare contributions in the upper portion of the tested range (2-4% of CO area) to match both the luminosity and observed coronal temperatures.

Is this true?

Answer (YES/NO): NO